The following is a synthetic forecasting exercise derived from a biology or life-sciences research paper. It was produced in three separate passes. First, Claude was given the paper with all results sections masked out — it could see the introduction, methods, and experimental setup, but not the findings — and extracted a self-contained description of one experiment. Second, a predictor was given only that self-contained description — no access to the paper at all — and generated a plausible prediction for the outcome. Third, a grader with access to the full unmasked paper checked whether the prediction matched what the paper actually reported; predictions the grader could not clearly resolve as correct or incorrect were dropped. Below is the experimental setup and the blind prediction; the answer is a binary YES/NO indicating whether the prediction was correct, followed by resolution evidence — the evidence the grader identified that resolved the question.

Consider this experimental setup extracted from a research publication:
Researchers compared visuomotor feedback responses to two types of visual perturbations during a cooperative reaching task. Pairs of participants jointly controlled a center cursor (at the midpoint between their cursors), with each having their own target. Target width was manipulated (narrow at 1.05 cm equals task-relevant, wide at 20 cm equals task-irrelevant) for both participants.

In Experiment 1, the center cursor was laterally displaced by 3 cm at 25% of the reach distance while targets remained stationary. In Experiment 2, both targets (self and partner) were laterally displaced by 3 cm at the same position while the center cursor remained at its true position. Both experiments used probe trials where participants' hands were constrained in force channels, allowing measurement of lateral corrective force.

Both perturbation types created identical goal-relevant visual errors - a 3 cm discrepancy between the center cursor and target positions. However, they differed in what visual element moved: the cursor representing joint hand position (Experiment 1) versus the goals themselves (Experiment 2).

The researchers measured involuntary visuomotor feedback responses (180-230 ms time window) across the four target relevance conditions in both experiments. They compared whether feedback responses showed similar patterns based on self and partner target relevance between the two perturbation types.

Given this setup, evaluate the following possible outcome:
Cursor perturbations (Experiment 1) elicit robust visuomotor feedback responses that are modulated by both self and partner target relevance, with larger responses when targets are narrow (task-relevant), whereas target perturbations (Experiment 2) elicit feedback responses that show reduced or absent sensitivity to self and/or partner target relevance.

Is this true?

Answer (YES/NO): NO